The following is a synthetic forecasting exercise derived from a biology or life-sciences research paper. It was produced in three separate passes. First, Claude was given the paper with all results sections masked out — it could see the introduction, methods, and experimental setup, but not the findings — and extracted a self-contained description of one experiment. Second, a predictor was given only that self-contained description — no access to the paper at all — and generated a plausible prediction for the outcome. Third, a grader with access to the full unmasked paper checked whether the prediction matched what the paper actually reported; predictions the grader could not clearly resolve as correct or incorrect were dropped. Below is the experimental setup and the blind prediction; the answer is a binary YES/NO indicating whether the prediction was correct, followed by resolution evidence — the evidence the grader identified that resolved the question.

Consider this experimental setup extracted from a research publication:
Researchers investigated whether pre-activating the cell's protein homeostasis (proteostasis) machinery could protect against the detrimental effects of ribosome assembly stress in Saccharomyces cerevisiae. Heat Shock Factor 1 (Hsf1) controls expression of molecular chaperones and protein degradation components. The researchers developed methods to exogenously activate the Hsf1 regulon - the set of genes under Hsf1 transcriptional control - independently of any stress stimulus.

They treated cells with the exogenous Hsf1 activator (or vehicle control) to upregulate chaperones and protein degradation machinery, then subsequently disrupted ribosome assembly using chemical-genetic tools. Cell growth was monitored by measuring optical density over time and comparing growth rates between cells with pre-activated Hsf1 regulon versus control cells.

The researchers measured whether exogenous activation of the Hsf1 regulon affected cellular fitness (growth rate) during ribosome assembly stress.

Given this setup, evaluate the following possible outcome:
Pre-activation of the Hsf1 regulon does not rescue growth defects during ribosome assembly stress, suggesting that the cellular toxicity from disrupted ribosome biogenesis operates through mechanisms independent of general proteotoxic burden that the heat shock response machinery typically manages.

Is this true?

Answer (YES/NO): NO